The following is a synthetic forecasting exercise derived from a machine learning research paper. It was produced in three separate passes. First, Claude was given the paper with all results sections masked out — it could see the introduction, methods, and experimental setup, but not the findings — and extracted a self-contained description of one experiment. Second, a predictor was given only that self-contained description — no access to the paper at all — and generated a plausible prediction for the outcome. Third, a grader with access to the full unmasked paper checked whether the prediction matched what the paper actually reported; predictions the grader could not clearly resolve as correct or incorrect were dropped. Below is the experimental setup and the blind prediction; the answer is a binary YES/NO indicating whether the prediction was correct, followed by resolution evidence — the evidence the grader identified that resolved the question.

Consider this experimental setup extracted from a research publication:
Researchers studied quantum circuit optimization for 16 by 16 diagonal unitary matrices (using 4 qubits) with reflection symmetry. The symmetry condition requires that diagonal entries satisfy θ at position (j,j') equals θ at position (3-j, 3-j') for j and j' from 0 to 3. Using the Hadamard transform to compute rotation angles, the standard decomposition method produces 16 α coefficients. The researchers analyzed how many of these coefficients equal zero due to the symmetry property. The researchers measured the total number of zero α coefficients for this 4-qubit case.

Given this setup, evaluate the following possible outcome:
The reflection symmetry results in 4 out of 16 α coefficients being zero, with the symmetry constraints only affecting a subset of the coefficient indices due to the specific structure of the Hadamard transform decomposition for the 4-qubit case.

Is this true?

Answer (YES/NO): NO